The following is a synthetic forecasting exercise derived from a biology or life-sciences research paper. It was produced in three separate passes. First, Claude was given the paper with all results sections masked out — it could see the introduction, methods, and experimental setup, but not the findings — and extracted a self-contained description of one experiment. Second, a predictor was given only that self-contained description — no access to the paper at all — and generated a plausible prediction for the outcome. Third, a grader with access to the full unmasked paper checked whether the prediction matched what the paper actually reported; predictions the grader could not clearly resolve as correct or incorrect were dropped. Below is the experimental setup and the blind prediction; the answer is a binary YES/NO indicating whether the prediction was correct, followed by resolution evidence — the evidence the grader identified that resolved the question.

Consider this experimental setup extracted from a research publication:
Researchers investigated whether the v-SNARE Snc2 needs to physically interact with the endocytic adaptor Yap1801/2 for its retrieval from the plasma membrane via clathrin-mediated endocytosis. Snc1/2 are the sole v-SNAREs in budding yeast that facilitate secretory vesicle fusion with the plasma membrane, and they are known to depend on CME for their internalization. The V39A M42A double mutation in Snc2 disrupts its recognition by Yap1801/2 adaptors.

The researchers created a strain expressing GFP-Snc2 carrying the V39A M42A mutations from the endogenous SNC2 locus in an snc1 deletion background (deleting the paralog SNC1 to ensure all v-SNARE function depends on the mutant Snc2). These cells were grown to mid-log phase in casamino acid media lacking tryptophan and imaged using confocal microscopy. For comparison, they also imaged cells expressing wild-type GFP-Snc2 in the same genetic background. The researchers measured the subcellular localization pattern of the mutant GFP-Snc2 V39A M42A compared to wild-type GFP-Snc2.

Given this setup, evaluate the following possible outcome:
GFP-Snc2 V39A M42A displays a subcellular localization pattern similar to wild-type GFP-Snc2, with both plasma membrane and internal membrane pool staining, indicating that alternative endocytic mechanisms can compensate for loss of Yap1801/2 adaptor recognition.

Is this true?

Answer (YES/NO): NO